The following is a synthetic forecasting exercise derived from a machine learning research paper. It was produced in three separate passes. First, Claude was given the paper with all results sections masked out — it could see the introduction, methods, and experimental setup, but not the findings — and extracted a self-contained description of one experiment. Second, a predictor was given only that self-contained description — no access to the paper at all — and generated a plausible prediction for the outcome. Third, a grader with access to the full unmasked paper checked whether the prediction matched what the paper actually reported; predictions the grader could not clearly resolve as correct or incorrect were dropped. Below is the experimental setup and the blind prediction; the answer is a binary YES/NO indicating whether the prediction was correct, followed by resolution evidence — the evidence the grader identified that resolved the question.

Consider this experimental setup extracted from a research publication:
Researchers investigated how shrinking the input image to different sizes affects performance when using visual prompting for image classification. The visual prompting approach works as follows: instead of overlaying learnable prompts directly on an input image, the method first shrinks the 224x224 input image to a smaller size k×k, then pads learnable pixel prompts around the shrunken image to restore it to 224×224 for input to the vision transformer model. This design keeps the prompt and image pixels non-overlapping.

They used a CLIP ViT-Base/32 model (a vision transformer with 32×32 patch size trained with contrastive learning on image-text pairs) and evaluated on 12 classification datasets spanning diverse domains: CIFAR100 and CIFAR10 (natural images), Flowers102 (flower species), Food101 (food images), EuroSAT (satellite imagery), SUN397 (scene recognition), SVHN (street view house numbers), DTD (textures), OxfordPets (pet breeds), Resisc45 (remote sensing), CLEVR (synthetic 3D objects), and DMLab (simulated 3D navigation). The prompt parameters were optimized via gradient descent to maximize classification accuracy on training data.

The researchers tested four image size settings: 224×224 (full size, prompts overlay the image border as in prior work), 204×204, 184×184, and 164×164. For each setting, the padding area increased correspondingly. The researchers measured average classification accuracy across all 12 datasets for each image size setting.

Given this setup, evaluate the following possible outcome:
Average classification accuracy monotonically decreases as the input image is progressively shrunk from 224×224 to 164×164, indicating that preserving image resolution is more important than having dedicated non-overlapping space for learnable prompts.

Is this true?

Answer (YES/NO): NO